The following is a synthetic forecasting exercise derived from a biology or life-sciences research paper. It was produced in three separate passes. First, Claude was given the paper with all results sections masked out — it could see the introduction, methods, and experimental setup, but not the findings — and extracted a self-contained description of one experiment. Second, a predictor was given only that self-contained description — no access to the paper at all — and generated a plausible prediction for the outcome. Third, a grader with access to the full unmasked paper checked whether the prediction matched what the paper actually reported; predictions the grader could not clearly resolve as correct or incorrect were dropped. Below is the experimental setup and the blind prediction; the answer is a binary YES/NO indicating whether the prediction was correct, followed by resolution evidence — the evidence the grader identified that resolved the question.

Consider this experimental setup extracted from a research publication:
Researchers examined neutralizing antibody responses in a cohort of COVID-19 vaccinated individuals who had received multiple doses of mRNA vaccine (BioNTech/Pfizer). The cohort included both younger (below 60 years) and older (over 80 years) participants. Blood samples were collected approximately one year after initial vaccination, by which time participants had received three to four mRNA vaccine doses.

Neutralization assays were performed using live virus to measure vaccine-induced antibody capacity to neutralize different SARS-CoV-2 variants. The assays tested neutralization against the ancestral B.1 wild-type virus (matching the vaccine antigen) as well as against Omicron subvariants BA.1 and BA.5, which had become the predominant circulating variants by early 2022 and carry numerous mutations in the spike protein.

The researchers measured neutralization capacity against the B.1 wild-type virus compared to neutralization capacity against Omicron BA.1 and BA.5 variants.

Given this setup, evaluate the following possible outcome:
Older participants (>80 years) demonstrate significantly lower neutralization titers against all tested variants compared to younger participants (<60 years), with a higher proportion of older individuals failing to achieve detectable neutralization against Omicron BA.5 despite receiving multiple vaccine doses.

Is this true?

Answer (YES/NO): NO